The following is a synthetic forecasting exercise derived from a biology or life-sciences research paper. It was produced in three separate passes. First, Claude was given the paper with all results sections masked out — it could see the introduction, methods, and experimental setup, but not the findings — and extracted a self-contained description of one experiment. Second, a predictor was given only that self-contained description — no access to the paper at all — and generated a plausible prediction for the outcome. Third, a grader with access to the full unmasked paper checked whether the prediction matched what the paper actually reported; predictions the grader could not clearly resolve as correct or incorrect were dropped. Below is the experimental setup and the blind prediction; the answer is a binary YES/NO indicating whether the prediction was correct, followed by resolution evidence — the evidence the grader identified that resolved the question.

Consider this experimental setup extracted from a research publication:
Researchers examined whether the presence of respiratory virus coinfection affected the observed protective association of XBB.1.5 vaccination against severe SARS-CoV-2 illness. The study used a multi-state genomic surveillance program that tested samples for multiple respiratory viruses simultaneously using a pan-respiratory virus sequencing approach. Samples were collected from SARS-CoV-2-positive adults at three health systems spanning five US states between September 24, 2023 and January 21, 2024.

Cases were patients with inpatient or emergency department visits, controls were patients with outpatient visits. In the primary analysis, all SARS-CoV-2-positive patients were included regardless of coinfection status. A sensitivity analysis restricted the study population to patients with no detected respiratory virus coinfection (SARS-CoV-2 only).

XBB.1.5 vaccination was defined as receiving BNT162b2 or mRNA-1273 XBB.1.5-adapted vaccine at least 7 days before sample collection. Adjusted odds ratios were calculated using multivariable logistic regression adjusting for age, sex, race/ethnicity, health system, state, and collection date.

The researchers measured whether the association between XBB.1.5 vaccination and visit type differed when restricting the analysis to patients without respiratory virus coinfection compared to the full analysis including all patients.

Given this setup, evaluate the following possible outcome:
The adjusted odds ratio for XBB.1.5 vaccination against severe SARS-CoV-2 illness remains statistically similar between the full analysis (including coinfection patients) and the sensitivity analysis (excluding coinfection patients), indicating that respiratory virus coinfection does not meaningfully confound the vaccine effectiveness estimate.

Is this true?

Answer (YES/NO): YES